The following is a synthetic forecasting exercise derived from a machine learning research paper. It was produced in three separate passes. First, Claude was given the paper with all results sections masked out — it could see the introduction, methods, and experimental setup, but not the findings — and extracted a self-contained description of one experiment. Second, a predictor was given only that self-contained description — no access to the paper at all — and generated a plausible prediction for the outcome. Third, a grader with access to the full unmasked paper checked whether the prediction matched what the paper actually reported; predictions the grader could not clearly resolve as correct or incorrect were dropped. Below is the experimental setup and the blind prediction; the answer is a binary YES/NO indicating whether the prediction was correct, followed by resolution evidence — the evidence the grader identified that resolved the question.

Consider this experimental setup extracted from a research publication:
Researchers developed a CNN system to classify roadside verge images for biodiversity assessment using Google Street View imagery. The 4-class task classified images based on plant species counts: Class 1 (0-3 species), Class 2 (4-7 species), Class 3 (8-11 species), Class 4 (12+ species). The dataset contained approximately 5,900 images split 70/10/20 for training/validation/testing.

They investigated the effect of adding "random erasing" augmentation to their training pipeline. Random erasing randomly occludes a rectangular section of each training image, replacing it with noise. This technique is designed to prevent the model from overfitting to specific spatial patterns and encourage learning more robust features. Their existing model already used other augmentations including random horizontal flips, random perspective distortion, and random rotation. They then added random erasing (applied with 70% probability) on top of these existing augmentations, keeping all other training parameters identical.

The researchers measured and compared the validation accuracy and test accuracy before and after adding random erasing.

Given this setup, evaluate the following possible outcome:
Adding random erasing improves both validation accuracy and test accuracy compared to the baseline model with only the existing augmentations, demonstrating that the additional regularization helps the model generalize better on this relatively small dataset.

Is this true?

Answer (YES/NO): NO